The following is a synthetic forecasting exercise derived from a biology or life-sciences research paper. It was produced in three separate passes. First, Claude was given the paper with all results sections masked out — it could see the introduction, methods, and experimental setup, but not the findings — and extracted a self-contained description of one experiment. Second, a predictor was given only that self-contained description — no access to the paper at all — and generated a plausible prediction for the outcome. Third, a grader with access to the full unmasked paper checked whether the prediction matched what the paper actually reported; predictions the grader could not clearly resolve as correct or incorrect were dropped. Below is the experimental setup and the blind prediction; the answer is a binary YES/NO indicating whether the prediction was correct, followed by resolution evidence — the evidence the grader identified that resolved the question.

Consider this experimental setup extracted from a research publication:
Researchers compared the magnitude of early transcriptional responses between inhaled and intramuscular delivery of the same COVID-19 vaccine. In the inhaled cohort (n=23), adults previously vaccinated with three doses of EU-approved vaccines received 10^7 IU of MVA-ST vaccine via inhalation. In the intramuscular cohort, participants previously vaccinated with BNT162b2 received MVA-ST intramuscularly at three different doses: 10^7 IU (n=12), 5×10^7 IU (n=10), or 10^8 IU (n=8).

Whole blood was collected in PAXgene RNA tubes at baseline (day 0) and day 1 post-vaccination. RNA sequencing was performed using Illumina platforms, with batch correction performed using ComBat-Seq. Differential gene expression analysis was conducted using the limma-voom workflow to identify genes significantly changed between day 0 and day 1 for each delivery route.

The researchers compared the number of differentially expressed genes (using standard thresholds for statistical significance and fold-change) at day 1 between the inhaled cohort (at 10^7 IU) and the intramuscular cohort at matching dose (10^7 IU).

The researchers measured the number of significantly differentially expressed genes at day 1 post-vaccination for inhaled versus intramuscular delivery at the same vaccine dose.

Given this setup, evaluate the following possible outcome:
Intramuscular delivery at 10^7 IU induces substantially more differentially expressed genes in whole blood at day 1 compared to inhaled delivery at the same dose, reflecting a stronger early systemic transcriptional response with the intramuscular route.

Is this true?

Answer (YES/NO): NO